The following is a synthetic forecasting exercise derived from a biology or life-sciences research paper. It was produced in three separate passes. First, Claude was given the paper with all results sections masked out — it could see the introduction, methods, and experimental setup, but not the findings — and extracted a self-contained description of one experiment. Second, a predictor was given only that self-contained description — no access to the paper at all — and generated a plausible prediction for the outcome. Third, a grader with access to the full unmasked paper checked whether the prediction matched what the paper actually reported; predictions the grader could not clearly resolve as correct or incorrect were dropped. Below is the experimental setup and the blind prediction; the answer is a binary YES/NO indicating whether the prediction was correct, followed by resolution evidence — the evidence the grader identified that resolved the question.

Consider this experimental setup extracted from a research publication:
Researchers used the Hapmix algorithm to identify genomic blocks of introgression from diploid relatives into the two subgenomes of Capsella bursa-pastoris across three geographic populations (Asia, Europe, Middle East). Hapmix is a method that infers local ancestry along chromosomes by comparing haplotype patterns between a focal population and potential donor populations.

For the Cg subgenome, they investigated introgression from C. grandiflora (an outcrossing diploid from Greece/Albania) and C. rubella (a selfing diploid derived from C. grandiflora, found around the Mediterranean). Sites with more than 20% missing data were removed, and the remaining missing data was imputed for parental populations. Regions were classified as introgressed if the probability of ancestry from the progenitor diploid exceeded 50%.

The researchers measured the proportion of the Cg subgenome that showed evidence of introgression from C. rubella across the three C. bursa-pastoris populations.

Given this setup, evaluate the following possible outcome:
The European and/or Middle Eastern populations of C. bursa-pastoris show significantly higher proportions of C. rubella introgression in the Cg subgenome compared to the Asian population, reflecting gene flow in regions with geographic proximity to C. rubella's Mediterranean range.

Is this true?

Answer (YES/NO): YES